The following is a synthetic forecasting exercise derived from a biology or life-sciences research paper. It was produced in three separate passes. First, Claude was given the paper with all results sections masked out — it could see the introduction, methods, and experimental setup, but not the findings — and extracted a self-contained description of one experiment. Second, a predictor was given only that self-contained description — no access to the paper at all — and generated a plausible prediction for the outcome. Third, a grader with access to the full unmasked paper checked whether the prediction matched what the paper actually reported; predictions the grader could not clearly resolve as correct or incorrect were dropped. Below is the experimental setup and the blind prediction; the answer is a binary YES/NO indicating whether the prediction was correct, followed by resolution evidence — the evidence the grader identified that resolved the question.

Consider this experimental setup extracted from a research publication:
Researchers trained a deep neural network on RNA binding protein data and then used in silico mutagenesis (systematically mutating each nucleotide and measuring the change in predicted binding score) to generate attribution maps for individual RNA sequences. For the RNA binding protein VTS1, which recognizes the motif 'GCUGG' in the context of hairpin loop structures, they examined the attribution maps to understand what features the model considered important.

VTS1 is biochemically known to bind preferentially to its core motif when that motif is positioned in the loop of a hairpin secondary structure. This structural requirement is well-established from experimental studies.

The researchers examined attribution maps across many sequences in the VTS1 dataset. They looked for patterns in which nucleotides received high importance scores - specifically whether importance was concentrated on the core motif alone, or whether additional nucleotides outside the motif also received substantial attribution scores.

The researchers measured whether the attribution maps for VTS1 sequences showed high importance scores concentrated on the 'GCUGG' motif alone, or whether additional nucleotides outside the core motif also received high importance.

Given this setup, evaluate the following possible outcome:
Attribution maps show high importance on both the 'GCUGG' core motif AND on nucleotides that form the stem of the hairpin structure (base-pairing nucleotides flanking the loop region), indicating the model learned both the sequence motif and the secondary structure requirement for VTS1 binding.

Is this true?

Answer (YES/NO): NO